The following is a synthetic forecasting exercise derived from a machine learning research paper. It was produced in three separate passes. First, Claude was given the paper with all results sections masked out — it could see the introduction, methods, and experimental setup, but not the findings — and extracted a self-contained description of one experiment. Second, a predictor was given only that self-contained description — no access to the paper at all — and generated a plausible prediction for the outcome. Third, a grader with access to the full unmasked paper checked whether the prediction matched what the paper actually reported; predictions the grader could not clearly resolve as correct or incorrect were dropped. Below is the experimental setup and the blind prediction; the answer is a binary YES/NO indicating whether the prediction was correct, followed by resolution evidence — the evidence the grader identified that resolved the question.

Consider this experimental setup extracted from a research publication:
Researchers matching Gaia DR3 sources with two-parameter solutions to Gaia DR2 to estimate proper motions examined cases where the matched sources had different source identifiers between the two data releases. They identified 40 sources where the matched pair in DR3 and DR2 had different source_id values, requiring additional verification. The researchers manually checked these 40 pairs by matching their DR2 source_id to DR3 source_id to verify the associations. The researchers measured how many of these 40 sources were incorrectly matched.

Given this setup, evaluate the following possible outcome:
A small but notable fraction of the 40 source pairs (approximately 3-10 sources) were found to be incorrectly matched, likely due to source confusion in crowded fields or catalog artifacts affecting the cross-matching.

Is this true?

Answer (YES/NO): NO